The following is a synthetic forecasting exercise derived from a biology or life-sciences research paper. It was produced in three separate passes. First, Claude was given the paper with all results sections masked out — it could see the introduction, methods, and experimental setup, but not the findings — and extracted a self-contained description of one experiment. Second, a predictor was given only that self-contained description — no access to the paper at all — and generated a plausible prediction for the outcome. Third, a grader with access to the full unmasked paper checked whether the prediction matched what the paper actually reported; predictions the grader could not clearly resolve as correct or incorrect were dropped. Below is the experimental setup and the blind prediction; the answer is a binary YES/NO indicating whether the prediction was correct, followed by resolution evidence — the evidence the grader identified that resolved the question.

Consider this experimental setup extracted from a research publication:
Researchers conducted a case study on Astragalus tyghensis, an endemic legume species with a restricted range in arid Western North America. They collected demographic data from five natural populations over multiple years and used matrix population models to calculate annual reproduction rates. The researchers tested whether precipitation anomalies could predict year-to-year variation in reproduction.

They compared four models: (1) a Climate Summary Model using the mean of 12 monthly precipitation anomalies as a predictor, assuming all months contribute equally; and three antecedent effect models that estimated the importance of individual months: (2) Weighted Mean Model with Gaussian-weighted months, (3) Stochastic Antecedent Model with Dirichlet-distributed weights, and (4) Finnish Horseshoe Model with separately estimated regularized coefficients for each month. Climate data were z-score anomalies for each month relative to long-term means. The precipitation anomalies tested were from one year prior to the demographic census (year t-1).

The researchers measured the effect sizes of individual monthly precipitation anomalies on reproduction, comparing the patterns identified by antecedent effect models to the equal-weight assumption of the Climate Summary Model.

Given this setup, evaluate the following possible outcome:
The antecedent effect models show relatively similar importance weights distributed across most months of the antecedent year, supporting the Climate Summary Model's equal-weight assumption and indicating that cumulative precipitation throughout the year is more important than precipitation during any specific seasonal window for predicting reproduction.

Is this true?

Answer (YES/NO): NO